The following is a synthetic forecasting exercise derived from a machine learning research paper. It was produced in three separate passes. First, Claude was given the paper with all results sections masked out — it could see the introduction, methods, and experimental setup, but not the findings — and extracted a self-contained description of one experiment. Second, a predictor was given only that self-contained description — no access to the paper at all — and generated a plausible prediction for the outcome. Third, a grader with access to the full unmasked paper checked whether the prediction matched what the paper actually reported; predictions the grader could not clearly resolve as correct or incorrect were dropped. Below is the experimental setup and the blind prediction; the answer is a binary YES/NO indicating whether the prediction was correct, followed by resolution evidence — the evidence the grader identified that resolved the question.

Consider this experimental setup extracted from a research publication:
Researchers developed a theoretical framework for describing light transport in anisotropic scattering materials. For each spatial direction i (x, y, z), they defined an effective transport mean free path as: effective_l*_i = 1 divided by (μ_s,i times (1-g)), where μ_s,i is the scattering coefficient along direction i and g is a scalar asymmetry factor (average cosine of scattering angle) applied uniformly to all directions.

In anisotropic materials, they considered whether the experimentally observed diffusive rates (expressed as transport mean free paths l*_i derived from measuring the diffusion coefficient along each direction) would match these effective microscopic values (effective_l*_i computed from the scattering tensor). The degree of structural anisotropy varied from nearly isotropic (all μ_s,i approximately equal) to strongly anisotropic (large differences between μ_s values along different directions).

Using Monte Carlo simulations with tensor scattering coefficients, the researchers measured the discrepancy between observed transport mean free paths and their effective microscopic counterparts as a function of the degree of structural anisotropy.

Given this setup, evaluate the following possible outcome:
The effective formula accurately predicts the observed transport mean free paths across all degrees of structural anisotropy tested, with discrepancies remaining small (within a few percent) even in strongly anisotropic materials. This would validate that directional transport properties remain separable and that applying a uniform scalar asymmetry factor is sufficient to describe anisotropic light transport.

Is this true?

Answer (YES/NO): NO